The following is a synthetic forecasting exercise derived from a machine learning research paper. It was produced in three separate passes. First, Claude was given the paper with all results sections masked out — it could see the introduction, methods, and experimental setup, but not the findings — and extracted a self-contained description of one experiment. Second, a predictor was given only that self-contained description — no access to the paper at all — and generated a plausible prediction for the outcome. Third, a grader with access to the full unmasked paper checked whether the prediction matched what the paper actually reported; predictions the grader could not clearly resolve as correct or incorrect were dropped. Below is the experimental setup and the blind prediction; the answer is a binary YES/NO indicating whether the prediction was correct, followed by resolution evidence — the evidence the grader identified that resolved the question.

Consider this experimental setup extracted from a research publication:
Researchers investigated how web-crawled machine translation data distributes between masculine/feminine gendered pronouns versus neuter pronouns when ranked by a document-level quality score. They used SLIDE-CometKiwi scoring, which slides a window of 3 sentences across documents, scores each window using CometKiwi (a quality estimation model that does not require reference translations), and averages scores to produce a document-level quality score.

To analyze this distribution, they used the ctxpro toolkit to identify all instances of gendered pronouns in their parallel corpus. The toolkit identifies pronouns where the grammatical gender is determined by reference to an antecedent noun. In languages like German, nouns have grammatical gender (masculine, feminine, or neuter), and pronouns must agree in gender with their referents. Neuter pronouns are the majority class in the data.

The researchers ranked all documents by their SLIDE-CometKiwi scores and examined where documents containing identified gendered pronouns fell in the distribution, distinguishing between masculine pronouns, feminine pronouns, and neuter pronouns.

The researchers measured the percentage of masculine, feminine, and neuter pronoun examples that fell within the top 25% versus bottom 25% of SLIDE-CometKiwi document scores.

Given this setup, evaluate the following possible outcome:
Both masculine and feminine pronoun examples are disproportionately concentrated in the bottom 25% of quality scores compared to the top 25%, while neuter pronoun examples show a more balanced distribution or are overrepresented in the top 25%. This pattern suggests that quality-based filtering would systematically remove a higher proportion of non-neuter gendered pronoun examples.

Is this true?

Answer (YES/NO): NO